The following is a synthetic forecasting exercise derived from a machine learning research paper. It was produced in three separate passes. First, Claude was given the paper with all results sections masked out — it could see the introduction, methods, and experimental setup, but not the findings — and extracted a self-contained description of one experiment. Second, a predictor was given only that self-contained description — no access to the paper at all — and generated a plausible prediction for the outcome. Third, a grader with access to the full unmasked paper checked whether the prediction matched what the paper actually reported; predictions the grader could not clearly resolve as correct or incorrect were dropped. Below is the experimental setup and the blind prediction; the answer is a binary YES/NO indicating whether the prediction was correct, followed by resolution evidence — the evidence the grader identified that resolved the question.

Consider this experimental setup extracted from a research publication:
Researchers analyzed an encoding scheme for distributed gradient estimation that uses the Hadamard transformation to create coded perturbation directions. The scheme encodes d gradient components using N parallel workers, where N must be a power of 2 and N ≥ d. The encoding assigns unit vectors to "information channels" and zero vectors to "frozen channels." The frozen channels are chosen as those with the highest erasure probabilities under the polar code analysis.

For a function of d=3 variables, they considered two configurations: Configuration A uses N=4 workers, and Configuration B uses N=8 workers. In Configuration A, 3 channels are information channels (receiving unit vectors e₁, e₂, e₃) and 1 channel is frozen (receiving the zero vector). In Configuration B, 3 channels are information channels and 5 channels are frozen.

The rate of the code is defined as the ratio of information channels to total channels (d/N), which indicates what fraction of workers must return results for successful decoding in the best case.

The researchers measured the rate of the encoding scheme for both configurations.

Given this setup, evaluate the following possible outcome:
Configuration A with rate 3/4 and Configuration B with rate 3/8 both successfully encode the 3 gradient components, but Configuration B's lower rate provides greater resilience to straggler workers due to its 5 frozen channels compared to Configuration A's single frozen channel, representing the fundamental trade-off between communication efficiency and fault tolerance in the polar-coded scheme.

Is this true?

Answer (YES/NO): NO